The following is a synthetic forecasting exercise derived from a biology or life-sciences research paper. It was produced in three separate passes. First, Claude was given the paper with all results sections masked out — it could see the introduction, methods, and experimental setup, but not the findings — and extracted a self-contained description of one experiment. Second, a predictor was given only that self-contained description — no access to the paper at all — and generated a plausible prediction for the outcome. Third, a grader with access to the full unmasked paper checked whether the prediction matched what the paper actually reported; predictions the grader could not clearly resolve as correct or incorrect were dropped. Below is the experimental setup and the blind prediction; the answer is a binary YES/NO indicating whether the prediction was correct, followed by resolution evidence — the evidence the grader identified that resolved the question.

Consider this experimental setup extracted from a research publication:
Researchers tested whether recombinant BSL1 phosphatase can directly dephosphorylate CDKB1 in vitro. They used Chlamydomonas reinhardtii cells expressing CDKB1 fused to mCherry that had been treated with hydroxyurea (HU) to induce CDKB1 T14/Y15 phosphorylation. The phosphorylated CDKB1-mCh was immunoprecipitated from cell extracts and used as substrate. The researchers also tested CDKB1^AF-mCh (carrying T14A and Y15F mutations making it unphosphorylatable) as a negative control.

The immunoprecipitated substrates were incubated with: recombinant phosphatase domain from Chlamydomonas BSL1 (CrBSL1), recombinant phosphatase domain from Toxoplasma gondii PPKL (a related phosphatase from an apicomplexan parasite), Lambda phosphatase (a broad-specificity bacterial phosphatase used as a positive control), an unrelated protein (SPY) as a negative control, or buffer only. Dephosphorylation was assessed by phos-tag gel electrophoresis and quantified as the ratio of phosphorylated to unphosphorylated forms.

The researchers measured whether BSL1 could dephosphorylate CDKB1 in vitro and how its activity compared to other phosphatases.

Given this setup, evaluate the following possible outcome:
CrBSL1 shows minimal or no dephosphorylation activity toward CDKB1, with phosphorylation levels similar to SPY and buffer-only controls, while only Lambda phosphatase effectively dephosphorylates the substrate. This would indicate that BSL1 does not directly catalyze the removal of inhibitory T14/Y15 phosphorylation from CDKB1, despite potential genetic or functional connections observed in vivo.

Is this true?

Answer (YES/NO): NO